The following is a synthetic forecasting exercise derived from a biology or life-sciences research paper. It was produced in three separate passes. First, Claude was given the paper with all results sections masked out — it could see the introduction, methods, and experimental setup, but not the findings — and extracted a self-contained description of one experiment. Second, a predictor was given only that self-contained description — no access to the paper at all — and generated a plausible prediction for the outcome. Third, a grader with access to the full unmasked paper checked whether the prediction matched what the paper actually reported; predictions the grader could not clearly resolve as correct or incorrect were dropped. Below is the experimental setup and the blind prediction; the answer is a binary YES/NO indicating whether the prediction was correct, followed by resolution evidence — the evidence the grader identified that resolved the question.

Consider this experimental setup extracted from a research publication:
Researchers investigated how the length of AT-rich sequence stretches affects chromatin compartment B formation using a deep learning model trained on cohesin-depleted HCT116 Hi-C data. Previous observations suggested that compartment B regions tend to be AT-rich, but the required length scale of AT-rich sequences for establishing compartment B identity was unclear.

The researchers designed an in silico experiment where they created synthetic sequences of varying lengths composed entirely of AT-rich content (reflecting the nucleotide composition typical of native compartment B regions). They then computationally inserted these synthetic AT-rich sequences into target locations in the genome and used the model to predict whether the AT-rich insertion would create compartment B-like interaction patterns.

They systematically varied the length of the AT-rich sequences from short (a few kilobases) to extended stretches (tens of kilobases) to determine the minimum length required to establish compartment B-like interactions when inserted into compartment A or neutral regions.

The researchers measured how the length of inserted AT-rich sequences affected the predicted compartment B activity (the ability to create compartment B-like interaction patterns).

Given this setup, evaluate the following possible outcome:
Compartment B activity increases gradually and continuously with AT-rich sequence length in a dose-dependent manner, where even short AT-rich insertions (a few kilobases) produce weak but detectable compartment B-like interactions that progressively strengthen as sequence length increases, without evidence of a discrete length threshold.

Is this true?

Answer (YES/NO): NO